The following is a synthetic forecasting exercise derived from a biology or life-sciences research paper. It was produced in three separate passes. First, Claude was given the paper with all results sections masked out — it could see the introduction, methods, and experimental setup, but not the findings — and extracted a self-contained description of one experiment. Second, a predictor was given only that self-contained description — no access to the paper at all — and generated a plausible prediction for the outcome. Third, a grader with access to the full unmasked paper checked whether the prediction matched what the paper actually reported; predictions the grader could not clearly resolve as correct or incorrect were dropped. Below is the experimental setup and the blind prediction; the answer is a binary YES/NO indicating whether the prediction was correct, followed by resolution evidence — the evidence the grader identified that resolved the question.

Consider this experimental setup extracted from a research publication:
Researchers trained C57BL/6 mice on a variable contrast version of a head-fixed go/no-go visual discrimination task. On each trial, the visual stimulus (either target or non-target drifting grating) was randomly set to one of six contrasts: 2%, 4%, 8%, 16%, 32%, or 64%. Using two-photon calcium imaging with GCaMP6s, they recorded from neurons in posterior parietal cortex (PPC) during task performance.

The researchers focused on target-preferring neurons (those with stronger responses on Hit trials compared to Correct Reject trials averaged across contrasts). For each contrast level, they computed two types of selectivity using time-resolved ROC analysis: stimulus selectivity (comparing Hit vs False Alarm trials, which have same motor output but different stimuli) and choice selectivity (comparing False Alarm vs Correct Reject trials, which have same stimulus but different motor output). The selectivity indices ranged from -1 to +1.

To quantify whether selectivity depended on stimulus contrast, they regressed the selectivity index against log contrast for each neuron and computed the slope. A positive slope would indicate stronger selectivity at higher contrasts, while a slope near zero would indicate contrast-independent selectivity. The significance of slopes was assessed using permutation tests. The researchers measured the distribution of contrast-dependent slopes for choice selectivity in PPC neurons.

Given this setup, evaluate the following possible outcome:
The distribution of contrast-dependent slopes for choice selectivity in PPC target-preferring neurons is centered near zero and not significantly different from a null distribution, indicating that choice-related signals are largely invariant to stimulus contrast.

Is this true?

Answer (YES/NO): YES